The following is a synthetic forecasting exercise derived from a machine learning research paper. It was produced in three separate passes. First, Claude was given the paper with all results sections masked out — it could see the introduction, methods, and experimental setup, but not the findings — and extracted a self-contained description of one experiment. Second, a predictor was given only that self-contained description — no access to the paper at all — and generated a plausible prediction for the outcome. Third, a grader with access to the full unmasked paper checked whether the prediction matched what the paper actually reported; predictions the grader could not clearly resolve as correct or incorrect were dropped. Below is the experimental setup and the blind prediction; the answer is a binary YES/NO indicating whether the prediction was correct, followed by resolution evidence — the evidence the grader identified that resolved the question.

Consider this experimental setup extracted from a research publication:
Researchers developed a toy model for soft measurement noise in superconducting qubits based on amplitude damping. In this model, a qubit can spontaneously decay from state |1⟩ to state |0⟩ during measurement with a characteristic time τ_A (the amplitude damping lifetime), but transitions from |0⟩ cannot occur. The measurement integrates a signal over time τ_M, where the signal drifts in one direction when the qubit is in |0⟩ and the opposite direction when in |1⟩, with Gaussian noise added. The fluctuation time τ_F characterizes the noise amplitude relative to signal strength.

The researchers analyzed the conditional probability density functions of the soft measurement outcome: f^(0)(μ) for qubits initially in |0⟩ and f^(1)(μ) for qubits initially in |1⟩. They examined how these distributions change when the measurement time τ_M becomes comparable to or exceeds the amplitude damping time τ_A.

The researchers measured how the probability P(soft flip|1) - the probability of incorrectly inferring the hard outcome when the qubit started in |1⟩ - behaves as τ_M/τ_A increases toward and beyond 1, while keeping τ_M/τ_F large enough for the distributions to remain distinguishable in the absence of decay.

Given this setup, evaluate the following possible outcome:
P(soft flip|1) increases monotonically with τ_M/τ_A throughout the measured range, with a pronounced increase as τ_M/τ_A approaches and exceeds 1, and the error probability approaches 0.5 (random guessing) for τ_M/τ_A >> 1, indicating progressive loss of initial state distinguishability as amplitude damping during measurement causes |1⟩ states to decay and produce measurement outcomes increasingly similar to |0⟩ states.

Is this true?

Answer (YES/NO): YES